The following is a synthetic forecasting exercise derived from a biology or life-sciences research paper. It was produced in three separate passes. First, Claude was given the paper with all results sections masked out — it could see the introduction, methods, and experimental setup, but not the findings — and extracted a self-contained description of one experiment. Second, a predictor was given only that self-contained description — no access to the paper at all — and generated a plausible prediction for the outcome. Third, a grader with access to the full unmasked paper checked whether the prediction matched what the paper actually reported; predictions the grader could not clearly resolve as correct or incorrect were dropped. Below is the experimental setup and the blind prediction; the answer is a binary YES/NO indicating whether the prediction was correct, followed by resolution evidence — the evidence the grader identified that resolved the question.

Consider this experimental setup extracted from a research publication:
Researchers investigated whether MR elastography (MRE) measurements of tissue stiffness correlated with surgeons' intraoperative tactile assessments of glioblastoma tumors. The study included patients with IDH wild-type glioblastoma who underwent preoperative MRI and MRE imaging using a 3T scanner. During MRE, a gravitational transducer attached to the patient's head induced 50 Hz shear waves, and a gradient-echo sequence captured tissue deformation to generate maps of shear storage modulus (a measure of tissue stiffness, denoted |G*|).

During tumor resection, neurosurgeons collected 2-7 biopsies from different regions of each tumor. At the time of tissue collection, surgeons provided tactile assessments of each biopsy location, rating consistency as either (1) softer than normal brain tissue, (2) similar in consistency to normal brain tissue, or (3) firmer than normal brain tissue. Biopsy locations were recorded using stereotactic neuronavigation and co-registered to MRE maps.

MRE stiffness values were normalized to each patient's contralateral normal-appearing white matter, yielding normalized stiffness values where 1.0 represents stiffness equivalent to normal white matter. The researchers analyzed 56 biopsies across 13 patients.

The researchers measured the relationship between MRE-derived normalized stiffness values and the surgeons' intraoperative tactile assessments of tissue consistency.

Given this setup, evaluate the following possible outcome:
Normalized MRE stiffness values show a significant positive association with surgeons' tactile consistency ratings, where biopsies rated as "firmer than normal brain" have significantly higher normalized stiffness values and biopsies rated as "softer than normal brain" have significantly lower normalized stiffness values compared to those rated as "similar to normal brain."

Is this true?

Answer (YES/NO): NO